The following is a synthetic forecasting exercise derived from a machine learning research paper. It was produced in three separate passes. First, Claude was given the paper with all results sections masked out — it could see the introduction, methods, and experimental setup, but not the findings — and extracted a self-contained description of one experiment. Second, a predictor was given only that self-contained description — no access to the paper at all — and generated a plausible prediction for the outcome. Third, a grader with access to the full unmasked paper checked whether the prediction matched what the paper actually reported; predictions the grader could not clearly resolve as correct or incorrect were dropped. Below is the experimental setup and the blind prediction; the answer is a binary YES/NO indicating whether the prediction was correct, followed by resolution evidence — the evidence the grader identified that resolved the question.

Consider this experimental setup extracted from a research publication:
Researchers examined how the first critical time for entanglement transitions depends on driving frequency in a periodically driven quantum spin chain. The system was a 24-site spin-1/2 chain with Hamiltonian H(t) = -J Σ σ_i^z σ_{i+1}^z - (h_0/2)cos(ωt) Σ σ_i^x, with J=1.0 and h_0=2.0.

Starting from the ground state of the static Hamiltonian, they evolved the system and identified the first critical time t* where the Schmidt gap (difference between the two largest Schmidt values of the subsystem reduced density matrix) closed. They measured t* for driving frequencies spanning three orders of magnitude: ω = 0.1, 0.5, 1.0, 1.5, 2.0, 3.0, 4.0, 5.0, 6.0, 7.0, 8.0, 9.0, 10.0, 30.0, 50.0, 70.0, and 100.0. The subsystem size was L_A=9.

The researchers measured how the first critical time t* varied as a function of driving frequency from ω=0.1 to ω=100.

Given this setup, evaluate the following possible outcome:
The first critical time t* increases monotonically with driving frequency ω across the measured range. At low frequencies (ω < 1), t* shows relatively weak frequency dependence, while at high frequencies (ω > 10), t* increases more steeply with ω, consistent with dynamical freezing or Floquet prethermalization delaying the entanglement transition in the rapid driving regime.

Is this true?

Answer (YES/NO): NO